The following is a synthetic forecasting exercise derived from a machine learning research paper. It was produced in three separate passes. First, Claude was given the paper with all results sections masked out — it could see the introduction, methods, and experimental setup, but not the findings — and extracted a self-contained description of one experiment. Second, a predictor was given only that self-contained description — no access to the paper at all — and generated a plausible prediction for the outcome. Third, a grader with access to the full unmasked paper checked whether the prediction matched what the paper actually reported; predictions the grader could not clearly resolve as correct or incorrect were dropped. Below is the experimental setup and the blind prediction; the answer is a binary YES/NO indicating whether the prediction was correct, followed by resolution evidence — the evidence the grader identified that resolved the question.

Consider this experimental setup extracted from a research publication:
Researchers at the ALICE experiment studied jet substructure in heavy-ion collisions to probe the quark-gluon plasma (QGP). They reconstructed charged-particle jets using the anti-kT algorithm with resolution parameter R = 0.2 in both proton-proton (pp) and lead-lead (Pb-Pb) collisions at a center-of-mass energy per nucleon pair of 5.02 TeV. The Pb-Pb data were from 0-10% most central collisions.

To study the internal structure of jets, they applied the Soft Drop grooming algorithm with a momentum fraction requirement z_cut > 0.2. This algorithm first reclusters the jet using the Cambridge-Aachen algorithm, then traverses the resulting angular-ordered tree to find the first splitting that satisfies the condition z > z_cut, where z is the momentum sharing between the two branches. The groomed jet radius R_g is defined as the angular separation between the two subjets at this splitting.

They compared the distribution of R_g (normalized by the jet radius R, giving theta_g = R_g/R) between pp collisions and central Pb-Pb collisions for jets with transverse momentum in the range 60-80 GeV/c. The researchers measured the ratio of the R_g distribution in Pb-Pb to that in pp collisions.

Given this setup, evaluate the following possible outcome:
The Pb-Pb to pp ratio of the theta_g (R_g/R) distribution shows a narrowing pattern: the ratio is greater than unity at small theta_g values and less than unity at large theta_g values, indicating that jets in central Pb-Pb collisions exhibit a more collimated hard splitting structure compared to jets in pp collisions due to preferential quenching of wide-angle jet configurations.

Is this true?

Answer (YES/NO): YES